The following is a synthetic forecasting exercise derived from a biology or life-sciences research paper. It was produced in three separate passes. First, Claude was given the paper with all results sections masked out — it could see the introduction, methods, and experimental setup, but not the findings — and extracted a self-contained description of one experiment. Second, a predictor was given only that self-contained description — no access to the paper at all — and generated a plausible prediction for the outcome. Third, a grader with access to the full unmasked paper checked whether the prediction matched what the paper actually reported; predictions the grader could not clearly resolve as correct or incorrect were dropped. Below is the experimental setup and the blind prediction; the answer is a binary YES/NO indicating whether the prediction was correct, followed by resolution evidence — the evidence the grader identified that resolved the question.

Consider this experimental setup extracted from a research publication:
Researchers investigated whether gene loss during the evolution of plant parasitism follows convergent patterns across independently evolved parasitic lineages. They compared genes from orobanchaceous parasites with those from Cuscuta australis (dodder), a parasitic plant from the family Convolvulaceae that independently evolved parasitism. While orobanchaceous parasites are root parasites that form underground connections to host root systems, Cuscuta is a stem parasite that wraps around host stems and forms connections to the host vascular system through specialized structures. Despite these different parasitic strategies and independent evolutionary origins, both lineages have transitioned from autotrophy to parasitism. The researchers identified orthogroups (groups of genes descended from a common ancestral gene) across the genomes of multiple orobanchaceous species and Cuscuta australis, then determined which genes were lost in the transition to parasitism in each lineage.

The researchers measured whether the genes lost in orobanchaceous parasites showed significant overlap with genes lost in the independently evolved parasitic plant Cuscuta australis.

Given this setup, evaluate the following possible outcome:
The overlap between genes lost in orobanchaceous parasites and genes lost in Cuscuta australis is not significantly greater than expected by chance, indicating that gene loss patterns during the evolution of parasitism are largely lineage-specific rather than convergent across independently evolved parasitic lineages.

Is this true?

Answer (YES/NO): NO